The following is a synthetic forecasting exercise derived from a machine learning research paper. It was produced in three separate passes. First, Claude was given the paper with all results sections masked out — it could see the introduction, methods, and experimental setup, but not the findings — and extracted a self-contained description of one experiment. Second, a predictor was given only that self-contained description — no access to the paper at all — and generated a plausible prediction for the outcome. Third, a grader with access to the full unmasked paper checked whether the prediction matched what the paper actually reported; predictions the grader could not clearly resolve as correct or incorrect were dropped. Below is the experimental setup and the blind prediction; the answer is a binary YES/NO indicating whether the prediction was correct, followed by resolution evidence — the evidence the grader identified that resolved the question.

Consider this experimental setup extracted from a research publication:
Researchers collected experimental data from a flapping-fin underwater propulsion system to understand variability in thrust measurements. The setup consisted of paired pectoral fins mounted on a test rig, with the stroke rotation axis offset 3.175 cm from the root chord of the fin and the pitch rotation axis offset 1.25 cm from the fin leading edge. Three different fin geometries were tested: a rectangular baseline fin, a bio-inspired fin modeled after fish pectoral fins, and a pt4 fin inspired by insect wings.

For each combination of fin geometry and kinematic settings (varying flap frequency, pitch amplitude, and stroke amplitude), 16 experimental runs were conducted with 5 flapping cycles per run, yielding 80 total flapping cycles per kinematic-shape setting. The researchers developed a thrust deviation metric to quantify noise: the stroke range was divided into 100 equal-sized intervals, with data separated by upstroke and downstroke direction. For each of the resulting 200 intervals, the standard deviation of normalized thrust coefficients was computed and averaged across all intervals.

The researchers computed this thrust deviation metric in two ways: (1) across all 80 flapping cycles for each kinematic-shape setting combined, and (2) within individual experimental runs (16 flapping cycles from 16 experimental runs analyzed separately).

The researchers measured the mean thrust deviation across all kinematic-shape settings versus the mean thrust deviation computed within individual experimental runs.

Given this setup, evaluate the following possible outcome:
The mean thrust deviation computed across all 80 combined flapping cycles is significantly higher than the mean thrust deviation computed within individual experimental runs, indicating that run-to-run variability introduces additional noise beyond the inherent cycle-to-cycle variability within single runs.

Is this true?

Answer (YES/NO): YES